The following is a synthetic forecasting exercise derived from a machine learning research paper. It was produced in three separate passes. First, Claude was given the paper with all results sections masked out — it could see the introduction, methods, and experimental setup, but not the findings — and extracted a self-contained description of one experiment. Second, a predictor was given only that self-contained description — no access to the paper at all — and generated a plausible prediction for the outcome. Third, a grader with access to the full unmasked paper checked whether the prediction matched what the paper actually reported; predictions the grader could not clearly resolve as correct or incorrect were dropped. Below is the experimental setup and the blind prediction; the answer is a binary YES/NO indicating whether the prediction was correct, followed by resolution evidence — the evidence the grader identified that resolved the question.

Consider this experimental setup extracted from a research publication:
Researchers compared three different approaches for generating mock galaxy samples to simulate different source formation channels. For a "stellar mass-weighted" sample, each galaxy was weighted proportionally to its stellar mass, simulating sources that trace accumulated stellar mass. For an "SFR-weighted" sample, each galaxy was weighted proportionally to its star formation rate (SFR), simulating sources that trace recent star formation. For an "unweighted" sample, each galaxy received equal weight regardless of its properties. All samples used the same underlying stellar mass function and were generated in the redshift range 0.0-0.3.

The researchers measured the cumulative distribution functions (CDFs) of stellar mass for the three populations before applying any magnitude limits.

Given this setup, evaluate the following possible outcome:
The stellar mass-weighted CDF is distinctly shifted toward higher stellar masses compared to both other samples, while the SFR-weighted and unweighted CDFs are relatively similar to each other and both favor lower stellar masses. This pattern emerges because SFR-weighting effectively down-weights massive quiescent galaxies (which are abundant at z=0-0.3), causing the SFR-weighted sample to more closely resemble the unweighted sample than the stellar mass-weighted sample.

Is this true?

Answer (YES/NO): NO